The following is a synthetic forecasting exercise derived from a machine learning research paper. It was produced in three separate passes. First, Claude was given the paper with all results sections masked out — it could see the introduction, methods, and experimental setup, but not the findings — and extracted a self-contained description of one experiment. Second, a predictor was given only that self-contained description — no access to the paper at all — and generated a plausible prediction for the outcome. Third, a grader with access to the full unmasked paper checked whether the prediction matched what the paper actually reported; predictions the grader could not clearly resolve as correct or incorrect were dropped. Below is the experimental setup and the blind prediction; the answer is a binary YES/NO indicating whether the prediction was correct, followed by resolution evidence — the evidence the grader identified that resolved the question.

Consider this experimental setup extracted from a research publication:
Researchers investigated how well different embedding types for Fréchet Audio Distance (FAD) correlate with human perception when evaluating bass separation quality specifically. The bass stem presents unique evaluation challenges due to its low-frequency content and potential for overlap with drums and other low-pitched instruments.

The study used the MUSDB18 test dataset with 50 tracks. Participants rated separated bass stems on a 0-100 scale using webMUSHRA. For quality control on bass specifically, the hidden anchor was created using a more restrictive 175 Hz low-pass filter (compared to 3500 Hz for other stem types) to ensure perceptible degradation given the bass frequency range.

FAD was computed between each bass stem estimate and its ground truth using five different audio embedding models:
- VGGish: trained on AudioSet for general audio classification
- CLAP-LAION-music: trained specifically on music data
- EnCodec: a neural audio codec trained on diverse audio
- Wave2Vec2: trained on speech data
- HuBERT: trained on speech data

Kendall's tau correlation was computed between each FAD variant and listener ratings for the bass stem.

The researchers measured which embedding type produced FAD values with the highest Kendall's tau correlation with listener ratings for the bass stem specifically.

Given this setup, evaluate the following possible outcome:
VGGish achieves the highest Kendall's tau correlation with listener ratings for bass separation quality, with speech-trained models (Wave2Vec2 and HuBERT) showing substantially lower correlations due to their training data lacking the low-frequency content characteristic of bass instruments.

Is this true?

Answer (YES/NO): NO